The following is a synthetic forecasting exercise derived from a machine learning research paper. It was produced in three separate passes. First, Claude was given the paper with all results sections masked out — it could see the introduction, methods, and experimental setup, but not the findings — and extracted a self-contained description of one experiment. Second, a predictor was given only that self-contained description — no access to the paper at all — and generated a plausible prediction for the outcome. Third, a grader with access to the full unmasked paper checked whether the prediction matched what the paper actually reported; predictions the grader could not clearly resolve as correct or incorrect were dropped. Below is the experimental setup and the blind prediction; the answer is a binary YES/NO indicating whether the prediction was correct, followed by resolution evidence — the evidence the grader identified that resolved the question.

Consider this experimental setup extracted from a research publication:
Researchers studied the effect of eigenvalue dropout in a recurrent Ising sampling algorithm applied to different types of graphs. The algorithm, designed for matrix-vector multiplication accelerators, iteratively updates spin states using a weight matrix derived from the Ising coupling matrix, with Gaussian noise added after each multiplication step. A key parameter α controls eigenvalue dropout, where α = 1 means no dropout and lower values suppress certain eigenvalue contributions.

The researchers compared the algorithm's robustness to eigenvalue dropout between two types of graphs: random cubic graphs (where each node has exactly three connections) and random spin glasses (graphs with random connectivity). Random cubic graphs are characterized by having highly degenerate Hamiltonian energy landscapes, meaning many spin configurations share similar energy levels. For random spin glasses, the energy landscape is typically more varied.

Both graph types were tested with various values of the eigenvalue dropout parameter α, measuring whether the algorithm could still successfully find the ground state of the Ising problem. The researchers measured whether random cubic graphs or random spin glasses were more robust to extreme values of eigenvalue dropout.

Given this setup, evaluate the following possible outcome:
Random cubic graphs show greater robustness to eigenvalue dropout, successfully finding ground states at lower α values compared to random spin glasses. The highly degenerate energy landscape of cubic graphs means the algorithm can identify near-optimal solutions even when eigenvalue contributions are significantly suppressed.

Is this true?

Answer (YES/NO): YES